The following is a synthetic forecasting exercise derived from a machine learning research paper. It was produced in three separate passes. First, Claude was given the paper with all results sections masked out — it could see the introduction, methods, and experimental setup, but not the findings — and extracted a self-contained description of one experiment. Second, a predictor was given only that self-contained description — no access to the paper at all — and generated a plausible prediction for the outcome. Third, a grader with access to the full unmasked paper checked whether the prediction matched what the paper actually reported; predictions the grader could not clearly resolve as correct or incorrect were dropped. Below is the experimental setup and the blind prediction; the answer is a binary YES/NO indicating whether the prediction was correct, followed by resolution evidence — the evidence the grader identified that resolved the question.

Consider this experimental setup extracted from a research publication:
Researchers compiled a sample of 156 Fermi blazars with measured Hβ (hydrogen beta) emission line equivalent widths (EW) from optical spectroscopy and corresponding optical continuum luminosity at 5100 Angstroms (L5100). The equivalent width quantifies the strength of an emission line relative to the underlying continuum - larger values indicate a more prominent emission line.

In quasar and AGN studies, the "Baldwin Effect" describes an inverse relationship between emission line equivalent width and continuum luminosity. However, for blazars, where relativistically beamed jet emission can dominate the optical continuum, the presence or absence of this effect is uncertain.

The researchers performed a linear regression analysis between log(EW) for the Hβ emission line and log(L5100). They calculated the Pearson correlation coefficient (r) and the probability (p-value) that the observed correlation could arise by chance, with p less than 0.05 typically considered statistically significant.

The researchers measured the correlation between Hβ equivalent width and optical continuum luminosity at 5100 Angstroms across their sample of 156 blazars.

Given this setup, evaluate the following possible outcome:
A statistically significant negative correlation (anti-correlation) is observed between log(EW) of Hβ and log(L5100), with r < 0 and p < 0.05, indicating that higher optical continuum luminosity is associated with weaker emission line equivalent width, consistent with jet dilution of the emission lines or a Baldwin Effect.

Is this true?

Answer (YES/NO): NO